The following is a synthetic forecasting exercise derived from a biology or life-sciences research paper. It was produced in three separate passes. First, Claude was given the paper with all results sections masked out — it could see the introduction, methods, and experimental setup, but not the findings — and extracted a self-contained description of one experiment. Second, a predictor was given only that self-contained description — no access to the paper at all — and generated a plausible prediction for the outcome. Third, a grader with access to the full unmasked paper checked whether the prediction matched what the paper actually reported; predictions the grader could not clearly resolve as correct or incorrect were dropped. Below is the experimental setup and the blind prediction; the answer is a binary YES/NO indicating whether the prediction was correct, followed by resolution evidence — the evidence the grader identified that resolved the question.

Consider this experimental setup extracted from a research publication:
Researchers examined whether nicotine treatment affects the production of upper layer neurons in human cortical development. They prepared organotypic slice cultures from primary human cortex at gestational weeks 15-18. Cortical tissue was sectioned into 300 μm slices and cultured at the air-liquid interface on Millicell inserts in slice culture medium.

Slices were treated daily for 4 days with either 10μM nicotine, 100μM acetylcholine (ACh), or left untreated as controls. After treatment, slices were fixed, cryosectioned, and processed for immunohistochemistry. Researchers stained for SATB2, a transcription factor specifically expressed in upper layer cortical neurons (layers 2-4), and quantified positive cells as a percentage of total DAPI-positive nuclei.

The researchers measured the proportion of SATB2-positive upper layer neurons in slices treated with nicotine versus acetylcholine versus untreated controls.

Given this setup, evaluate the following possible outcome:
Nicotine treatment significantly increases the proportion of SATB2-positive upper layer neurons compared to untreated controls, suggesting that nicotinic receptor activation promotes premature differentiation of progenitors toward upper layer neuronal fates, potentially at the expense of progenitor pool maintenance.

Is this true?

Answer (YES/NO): NO